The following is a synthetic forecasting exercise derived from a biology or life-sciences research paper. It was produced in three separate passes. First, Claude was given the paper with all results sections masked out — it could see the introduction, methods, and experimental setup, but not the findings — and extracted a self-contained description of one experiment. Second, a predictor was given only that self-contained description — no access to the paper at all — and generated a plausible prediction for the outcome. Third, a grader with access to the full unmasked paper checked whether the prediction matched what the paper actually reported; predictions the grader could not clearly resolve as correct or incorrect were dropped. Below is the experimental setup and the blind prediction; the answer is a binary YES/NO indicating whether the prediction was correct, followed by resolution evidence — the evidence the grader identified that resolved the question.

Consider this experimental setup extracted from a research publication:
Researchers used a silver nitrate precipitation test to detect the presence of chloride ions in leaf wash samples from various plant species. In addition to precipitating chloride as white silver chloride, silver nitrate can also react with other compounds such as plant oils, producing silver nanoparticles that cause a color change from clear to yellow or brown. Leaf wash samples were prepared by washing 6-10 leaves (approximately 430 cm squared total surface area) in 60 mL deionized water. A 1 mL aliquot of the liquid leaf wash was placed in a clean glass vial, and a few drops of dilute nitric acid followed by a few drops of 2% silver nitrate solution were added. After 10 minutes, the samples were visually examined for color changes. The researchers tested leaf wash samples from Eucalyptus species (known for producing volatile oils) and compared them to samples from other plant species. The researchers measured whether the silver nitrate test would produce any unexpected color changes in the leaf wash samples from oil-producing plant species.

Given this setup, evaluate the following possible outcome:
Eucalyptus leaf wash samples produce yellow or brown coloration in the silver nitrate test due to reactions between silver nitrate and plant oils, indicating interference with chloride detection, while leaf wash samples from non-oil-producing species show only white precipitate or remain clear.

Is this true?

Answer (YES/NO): NO